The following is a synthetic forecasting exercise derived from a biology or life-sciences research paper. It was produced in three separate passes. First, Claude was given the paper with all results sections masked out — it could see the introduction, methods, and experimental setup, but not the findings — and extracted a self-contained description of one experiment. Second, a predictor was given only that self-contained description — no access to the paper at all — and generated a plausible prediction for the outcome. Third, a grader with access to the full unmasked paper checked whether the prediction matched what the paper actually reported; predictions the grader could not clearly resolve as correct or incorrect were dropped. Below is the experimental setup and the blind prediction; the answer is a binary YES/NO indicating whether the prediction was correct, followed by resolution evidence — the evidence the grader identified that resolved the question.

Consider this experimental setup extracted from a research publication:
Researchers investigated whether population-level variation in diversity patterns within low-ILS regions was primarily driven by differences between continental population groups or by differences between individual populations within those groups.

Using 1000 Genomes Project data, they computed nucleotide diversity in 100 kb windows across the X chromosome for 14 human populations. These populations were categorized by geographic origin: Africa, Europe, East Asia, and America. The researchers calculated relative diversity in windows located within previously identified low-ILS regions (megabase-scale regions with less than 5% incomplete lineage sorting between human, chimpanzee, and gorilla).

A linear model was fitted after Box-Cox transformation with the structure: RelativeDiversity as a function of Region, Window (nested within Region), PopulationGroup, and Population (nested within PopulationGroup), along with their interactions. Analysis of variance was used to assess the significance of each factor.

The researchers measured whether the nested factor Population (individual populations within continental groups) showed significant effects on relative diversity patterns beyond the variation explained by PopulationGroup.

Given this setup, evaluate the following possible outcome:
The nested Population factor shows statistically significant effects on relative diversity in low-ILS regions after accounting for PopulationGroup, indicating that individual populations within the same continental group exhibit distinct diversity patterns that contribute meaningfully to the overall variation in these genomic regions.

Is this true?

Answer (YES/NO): NO